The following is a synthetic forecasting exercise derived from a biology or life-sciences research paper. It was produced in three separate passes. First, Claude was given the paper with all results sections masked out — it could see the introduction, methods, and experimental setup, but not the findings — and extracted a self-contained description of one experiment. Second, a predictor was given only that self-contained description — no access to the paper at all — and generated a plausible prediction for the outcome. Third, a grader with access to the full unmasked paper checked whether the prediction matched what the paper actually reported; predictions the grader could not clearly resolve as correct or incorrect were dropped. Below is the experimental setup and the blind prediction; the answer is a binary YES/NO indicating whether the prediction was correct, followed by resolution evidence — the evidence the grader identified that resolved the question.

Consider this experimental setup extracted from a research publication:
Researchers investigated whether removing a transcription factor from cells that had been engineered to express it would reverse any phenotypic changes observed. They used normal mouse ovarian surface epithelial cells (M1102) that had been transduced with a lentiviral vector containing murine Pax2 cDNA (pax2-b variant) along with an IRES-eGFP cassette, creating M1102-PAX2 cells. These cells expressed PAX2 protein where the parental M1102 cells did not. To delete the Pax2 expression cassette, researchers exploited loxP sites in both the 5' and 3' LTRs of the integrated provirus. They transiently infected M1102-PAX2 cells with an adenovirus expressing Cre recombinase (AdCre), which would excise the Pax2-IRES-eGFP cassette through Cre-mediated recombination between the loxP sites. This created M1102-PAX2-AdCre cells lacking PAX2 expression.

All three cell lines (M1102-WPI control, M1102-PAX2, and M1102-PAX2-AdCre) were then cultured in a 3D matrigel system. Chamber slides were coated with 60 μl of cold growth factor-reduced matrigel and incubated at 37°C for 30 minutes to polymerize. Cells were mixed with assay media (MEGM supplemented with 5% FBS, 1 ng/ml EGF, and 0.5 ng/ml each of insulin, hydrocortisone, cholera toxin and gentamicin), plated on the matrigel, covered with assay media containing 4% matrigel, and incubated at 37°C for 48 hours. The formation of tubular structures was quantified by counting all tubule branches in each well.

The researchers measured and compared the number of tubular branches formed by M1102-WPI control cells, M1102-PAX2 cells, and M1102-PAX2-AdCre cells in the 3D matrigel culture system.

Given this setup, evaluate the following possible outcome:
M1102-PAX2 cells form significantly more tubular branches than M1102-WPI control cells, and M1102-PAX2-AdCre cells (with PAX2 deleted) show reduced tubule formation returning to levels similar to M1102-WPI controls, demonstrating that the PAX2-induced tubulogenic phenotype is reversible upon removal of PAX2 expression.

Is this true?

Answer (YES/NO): YES